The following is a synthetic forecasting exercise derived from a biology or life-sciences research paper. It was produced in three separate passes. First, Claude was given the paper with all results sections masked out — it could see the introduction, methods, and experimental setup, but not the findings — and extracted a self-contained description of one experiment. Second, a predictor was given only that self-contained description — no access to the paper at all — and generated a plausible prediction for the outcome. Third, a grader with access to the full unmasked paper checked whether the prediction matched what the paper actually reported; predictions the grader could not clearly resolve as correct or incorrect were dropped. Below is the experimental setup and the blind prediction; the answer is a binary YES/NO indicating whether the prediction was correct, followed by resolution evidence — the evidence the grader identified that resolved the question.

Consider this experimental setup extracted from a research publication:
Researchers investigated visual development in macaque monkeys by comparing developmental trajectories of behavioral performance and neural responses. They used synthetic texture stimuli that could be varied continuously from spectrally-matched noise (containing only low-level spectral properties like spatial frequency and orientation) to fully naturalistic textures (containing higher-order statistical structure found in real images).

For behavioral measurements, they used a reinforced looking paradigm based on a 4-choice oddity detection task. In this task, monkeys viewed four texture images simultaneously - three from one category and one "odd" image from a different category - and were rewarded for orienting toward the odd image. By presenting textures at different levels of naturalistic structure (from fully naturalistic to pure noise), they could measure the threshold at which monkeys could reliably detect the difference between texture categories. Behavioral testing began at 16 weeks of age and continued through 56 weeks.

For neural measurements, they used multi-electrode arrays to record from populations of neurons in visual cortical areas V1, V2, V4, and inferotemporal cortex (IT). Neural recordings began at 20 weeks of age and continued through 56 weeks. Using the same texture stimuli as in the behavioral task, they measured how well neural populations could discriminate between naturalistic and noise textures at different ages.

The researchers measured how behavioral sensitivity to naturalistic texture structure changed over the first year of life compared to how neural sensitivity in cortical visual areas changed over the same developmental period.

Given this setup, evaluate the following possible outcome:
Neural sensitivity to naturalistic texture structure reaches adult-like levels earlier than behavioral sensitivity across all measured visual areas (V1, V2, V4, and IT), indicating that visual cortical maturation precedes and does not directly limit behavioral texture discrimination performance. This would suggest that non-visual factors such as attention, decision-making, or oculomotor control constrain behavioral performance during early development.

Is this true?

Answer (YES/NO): YES